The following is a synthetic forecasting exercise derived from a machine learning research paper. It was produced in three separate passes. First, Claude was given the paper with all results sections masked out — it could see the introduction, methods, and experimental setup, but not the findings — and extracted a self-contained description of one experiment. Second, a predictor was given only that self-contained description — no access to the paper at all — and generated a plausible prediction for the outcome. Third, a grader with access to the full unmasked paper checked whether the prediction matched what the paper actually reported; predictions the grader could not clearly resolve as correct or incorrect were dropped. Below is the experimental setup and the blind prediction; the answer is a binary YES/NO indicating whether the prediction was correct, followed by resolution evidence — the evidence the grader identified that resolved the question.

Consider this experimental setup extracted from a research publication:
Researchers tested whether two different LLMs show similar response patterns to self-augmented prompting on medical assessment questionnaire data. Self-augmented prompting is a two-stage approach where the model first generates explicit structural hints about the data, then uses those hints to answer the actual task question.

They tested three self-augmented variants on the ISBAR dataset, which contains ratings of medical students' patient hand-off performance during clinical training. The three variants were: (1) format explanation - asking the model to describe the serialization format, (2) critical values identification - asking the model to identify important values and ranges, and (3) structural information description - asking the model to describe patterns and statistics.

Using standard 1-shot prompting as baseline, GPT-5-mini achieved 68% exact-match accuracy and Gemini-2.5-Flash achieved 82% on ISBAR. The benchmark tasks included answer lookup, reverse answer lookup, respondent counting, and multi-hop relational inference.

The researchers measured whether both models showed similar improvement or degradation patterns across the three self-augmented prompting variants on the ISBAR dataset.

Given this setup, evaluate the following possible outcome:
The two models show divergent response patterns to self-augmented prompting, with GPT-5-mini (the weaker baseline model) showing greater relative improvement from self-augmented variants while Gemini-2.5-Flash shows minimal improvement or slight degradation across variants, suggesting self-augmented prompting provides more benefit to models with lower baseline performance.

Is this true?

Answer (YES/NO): NO